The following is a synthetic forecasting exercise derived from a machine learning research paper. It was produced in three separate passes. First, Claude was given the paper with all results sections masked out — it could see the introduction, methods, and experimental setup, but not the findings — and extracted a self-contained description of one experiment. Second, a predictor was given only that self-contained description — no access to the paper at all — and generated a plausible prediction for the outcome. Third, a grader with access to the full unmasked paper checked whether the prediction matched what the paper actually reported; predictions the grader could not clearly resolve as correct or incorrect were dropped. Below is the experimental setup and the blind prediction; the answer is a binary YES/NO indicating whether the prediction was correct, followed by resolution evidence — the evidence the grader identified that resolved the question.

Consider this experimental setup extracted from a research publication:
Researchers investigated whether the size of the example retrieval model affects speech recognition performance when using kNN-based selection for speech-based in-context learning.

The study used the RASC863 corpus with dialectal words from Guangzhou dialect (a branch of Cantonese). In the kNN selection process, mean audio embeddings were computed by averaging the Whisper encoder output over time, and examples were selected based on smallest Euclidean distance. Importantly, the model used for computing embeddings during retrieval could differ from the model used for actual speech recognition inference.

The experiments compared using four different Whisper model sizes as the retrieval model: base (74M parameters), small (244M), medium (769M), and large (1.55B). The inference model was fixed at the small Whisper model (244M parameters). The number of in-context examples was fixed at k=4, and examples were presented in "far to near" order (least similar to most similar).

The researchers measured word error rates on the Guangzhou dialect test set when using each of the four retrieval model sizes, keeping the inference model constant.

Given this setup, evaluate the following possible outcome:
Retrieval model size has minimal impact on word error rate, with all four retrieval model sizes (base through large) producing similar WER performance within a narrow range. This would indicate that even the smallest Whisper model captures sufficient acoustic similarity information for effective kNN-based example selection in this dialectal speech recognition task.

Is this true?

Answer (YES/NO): NO